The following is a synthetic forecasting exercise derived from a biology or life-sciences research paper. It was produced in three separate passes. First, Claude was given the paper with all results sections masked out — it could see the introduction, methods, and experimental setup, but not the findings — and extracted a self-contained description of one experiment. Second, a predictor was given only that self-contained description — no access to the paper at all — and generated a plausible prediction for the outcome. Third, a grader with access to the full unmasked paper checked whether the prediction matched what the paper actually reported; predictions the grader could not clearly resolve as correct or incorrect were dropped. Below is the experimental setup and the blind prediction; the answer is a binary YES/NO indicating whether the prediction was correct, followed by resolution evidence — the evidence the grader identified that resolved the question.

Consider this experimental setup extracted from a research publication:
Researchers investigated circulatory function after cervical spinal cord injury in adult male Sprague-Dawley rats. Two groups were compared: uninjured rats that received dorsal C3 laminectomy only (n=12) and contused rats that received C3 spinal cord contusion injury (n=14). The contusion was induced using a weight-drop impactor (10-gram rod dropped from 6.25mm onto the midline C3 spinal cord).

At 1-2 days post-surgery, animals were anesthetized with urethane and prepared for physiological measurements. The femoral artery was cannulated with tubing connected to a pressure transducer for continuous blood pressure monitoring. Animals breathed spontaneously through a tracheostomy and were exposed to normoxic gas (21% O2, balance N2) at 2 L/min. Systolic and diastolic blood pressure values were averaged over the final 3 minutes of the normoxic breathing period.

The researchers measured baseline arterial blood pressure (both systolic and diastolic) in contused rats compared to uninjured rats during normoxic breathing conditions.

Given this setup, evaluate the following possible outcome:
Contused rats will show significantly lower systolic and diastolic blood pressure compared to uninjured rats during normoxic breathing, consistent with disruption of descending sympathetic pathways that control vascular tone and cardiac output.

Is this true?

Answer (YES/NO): NO